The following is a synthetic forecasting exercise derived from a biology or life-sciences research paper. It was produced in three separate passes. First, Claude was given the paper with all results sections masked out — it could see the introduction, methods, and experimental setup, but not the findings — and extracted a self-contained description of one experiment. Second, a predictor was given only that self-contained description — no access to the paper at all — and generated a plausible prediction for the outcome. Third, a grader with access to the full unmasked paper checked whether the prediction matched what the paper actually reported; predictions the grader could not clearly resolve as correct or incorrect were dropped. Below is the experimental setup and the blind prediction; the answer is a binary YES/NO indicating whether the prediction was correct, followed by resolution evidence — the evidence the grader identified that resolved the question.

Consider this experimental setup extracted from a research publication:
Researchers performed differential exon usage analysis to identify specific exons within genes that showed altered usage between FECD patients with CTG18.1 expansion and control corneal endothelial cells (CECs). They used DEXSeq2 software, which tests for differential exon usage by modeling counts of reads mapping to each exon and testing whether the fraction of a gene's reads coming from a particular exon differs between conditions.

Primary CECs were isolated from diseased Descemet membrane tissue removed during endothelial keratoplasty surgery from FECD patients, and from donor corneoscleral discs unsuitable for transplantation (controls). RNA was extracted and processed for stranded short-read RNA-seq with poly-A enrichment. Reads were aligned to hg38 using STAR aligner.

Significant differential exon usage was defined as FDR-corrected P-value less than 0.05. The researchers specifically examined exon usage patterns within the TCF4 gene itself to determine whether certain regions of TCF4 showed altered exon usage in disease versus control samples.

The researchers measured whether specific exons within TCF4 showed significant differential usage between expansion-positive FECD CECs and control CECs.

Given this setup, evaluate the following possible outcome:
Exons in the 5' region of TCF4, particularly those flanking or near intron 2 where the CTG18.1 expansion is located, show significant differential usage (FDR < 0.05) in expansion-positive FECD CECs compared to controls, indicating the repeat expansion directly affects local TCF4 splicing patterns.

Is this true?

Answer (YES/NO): YES